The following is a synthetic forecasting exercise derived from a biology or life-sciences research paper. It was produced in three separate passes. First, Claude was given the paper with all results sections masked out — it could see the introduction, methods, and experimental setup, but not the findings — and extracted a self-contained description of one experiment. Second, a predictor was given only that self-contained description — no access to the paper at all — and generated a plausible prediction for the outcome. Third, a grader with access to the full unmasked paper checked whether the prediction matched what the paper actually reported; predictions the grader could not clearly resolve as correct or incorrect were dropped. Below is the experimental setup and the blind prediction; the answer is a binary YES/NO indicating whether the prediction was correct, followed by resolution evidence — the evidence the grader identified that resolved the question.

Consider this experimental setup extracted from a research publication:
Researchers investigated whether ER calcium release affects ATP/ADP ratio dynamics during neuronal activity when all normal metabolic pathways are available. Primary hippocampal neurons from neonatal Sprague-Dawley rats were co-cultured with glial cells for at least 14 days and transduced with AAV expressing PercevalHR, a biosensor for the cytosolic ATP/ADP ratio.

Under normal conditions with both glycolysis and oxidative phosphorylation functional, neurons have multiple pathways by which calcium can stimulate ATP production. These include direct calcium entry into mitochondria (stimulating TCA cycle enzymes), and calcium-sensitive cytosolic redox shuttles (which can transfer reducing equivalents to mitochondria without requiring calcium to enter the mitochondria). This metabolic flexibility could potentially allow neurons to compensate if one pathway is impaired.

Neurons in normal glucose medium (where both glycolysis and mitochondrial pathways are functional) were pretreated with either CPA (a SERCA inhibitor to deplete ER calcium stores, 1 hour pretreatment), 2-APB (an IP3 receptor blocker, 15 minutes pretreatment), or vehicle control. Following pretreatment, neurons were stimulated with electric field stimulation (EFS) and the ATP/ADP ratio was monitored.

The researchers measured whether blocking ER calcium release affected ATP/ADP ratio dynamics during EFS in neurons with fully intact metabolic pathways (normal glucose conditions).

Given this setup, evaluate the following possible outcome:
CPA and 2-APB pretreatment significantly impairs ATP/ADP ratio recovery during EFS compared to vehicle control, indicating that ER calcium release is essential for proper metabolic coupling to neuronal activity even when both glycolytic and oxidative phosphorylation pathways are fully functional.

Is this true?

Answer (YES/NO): NO